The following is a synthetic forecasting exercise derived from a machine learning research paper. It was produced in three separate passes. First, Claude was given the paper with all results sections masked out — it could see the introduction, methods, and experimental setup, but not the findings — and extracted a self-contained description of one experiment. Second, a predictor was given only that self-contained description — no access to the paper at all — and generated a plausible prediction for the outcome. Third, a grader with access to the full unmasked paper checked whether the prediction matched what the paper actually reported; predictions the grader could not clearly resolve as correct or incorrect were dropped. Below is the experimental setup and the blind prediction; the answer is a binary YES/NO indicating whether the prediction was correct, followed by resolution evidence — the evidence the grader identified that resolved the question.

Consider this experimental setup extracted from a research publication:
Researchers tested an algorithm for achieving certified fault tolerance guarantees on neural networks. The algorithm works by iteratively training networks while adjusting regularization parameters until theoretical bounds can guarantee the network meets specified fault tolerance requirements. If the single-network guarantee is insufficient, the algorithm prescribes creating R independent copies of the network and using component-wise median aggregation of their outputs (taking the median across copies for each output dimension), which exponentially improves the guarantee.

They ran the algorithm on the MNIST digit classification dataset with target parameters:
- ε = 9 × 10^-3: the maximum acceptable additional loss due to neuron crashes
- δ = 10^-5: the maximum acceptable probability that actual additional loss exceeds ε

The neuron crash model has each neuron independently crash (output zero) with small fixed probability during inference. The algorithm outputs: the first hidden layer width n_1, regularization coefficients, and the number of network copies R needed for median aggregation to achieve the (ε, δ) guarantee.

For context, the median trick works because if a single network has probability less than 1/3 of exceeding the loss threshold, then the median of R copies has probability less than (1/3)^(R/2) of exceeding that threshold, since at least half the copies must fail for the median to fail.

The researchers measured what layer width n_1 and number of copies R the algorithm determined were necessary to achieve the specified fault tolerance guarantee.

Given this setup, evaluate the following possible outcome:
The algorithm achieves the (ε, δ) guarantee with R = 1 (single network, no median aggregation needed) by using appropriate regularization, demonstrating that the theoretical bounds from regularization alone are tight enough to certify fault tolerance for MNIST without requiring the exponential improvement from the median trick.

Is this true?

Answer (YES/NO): NO